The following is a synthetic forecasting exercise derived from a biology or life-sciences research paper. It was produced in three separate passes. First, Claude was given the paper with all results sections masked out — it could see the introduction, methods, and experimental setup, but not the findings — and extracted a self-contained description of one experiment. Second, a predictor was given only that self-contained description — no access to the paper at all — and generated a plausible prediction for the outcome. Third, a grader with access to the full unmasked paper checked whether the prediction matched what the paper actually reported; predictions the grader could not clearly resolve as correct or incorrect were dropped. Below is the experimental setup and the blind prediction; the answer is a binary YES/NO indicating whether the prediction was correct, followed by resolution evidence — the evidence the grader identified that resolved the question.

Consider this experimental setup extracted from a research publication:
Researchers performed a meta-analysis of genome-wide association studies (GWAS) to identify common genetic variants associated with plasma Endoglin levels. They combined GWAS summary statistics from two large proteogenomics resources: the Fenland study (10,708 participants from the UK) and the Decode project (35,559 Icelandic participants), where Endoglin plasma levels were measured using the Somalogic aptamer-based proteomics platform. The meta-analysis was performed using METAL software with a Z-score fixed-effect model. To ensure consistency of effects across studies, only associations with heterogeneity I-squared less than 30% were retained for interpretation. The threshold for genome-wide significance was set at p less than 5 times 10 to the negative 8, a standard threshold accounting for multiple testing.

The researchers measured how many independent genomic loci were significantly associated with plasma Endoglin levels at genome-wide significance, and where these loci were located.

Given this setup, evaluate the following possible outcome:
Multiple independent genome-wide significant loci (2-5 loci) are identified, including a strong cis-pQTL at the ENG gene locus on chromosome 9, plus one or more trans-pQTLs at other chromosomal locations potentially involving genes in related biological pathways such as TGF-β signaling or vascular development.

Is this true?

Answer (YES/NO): NO